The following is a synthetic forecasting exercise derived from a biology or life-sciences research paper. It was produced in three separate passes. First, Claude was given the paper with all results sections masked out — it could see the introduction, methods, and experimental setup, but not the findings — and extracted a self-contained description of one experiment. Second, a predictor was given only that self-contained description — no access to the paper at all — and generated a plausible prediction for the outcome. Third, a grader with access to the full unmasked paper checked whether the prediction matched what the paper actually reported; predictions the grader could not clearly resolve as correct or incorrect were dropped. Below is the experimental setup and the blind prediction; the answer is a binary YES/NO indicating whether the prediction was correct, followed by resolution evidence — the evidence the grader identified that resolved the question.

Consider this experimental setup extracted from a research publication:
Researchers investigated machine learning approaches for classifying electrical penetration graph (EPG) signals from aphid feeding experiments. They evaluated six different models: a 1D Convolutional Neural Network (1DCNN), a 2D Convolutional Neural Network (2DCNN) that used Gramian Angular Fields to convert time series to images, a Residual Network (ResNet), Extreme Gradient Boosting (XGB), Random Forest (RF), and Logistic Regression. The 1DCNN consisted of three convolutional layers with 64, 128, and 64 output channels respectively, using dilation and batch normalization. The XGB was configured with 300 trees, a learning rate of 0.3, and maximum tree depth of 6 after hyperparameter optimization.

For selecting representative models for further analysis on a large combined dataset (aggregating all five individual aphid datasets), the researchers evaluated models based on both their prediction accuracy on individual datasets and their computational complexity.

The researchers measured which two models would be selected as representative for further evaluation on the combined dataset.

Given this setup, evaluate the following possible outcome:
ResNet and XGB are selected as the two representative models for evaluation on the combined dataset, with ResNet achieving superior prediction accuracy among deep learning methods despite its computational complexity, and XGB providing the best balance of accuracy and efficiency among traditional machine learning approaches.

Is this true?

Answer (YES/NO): NO